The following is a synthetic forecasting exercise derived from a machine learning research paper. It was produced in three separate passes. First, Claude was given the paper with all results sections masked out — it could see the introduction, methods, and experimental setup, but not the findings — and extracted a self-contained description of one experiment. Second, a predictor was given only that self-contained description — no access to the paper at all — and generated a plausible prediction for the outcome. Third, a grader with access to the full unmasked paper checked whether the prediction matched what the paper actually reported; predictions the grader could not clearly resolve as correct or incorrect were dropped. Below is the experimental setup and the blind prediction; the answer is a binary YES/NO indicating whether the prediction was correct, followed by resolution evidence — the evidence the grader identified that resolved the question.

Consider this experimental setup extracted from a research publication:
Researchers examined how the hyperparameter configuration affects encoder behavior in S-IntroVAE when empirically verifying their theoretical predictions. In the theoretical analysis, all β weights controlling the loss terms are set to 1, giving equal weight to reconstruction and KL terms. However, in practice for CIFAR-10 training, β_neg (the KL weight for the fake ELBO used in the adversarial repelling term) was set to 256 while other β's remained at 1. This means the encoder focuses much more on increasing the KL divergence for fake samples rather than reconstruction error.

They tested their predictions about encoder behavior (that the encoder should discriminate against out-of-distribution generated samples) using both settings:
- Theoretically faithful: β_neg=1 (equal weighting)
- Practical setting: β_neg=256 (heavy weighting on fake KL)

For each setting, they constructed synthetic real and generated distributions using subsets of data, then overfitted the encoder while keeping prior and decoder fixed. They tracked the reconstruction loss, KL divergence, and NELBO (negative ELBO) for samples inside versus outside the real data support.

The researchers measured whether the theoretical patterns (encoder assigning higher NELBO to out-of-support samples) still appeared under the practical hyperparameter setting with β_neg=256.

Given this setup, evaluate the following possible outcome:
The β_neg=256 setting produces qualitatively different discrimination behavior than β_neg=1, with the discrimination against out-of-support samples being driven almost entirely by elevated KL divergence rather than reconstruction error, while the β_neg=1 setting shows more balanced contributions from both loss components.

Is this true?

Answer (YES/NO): YES